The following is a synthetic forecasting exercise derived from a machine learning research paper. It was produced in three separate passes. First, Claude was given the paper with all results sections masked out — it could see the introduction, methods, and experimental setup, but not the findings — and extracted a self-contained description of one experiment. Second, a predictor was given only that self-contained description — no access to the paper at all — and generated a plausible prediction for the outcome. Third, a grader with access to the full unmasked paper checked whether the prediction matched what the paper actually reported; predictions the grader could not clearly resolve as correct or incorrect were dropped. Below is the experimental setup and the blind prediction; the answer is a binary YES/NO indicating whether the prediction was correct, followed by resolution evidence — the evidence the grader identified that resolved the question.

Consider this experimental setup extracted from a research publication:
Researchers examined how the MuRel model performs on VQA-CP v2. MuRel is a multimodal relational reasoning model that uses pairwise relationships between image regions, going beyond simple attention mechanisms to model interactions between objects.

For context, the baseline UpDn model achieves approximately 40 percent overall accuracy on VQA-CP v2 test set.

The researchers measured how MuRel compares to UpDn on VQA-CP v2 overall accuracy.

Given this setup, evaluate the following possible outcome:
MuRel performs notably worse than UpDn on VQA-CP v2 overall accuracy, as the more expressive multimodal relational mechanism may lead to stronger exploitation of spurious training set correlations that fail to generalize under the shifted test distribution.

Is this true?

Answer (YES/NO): NO